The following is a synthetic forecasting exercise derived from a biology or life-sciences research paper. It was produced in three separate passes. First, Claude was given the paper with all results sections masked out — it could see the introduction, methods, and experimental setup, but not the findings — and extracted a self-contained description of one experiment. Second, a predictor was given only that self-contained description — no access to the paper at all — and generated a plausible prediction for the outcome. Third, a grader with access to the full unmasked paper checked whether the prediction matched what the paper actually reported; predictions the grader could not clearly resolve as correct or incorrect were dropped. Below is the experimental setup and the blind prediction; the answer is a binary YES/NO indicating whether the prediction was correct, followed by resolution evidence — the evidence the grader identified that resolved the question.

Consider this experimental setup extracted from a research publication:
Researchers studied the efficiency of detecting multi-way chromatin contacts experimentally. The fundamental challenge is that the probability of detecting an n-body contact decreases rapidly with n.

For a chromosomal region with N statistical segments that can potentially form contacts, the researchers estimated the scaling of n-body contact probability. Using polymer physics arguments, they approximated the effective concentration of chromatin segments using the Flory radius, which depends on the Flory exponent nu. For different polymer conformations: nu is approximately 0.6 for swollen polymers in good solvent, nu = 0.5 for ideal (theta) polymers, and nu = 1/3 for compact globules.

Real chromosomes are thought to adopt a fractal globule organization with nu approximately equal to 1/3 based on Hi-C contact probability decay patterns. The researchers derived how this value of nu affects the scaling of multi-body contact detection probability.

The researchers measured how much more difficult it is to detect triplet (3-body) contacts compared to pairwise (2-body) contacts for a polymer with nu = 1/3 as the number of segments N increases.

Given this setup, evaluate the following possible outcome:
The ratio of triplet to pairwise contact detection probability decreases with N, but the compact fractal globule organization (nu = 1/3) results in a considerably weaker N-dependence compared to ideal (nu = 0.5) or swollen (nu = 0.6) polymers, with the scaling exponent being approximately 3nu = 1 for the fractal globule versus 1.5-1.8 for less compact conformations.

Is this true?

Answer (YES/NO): YES